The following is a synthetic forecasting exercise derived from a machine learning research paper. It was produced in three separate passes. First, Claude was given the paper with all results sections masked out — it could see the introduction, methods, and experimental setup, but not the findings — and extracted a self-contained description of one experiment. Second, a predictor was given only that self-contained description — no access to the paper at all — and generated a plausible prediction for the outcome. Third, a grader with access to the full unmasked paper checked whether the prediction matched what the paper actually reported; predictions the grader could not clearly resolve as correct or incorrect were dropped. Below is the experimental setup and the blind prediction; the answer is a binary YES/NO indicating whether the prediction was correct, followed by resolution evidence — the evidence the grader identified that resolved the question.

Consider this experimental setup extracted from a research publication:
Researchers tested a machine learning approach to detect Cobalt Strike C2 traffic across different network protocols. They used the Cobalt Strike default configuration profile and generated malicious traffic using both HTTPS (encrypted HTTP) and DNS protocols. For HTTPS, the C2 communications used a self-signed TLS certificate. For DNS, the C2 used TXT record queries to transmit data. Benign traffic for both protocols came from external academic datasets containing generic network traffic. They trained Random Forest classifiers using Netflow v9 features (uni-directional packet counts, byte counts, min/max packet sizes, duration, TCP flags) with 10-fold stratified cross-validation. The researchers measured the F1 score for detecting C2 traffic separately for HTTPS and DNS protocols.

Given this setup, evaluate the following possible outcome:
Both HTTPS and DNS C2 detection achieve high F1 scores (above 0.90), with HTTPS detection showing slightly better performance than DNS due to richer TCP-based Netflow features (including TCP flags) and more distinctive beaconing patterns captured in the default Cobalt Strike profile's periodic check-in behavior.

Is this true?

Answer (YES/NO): NO